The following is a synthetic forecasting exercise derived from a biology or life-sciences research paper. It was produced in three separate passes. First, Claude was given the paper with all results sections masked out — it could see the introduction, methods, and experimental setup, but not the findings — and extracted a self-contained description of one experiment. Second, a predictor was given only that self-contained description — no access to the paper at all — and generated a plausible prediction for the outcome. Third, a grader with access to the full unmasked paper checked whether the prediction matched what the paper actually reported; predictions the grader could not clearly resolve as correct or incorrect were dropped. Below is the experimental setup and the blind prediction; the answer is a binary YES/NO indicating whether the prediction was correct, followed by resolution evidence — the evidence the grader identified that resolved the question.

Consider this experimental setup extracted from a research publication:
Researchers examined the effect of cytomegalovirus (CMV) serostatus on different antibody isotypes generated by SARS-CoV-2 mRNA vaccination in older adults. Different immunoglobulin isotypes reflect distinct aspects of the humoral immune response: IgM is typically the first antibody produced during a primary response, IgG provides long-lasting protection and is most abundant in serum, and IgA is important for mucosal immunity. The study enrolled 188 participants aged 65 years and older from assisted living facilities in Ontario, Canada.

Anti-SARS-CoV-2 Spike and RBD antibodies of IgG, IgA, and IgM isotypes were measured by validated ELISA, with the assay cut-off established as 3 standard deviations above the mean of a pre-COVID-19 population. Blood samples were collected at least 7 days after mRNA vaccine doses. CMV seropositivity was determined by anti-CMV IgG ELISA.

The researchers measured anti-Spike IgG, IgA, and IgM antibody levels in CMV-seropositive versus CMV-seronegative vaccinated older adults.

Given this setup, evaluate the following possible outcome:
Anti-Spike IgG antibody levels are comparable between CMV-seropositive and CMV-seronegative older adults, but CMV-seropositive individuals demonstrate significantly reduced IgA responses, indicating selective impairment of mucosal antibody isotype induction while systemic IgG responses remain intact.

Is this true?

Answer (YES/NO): NO